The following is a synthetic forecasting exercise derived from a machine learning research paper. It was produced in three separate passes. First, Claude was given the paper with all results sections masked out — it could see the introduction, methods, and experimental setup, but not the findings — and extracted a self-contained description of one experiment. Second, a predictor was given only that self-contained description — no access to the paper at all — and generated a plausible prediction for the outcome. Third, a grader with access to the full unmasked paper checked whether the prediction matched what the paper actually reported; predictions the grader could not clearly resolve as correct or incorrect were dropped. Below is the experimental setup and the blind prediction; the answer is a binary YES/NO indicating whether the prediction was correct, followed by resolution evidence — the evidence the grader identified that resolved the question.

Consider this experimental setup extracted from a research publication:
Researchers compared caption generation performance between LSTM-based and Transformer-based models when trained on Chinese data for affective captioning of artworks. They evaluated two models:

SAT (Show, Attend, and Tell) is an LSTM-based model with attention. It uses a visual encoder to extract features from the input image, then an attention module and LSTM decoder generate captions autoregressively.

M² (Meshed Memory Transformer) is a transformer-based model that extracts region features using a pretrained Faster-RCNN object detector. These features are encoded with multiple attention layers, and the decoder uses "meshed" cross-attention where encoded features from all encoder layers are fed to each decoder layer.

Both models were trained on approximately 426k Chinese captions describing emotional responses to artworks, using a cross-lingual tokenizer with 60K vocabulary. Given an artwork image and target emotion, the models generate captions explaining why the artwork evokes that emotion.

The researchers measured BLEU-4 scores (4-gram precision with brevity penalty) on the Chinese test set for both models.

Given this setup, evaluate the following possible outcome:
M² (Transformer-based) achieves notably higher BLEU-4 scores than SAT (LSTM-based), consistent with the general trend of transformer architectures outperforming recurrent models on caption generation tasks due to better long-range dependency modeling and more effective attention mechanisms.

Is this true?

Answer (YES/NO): NO